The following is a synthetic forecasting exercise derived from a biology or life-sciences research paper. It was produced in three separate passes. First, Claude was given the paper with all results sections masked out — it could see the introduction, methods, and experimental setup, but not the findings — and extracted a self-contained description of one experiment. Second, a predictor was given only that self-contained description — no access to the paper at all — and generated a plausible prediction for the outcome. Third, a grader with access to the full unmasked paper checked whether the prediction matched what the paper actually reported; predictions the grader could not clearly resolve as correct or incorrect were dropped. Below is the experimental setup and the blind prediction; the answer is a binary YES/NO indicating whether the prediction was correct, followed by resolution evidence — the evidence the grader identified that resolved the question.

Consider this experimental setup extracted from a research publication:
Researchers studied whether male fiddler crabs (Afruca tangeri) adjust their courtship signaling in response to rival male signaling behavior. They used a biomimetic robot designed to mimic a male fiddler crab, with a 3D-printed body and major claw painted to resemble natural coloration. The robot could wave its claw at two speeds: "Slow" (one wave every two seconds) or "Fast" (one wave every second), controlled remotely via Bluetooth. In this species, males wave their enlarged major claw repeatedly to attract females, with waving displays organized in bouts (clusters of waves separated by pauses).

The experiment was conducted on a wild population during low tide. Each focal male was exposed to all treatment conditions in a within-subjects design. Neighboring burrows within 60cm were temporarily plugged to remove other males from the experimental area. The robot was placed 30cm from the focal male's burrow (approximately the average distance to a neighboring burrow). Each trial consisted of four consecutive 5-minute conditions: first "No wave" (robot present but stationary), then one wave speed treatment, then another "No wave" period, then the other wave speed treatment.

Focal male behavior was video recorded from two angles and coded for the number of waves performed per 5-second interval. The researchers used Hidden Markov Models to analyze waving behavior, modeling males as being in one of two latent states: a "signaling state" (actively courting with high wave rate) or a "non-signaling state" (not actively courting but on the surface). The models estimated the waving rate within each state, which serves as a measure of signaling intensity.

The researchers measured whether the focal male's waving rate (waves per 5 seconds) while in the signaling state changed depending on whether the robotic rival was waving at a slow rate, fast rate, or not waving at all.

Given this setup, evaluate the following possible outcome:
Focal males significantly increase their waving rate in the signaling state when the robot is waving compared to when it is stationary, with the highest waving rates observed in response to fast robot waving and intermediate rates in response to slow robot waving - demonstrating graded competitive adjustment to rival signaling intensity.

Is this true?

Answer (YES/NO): NO